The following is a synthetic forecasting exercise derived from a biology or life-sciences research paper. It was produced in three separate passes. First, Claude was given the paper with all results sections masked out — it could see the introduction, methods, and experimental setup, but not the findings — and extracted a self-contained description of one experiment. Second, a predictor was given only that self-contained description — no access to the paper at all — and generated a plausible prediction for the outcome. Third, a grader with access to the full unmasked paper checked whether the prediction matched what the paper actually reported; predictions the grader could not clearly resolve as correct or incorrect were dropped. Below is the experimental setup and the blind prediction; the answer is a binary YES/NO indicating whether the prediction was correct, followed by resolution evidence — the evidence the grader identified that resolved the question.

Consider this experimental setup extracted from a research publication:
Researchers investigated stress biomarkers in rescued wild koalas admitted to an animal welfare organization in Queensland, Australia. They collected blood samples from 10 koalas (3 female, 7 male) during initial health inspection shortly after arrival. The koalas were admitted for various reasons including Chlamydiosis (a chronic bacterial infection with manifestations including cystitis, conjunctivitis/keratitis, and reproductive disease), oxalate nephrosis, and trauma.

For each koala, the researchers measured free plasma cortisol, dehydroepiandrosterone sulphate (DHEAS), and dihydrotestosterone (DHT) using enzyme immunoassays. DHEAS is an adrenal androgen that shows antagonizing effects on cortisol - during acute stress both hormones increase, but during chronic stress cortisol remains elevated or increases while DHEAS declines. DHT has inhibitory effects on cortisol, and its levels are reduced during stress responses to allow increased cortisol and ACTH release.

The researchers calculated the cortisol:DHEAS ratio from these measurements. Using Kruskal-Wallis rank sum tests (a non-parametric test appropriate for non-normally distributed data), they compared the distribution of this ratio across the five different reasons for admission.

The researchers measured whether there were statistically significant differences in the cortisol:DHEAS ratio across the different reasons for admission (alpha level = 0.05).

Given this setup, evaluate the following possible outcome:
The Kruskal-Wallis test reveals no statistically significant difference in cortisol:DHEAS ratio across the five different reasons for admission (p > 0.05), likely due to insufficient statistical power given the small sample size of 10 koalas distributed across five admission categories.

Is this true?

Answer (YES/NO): YES